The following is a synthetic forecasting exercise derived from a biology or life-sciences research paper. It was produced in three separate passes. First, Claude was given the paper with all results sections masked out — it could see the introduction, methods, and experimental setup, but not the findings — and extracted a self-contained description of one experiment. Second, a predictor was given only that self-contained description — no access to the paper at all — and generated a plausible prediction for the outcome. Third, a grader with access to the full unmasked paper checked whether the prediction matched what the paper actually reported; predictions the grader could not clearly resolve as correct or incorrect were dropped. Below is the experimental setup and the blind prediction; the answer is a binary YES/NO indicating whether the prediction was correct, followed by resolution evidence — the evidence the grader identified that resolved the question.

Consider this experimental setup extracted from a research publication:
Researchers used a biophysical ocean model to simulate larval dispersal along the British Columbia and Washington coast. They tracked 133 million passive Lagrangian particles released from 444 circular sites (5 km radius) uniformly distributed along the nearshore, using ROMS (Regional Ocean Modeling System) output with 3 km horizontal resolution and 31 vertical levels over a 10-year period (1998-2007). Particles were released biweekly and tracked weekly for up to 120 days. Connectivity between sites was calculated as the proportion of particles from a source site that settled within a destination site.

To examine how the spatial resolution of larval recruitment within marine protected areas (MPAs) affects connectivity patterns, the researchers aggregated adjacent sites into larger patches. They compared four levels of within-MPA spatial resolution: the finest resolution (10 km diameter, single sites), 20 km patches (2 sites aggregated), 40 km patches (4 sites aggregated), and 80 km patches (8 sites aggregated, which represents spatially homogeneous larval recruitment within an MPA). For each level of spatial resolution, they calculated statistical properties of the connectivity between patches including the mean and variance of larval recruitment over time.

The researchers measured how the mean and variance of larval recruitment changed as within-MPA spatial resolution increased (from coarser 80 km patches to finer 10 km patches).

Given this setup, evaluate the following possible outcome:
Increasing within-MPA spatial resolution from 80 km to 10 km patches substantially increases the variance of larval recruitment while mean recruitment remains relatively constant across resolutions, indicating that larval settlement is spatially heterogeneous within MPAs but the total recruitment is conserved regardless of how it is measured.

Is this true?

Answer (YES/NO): NO